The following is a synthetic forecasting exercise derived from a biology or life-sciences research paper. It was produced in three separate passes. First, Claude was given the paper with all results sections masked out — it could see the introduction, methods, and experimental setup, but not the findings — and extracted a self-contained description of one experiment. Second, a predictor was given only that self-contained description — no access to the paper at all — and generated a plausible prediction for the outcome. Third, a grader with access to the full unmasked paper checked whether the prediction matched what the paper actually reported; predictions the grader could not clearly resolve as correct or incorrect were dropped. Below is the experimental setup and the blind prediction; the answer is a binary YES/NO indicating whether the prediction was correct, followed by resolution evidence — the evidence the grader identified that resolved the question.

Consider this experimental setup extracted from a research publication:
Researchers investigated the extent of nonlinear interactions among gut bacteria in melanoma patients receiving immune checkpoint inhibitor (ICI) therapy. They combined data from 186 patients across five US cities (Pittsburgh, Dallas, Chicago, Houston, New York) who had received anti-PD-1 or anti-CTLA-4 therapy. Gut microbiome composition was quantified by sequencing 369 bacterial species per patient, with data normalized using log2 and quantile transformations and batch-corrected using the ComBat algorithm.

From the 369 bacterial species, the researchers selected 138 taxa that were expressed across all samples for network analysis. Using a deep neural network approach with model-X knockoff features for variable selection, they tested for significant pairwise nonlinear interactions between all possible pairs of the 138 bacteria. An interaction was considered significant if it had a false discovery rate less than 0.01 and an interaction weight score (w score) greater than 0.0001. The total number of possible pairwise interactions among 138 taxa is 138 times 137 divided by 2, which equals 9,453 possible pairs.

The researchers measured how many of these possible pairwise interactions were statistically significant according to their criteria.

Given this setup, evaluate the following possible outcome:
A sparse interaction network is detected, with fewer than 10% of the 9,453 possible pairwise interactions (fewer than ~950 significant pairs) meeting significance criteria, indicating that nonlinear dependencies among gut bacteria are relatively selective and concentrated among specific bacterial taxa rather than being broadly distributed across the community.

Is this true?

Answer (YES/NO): NO